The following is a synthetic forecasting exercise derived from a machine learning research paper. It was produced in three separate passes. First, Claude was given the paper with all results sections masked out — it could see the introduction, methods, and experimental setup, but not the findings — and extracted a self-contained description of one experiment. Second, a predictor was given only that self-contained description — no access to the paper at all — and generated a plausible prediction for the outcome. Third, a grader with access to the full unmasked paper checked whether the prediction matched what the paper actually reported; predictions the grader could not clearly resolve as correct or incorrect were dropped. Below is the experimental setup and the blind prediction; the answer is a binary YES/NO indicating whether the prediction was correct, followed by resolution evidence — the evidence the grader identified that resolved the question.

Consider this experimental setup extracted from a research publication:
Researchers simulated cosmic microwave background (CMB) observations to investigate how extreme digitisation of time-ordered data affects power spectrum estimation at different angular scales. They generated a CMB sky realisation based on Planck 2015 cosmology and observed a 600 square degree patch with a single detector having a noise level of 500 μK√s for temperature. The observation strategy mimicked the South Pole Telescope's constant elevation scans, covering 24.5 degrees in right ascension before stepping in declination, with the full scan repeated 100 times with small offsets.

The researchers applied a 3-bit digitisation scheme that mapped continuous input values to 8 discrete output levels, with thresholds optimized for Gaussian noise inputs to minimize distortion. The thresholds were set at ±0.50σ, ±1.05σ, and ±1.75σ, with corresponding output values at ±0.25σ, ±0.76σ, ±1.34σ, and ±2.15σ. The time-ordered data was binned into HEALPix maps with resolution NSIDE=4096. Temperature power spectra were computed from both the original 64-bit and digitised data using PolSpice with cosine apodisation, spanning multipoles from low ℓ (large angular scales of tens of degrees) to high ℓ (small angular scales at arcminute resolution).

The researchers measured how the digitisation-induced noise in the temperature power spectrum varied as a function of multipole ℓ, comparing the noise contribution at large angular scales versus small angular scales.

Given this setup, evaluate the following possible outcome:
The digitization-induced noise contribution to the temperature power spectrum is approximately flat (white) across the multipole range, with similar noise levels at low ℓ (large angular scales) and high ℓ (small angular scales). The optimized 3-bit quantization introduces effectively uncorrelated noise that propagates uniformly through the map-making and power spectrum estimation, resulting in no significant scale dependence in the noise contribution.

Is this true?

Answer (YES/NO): YES